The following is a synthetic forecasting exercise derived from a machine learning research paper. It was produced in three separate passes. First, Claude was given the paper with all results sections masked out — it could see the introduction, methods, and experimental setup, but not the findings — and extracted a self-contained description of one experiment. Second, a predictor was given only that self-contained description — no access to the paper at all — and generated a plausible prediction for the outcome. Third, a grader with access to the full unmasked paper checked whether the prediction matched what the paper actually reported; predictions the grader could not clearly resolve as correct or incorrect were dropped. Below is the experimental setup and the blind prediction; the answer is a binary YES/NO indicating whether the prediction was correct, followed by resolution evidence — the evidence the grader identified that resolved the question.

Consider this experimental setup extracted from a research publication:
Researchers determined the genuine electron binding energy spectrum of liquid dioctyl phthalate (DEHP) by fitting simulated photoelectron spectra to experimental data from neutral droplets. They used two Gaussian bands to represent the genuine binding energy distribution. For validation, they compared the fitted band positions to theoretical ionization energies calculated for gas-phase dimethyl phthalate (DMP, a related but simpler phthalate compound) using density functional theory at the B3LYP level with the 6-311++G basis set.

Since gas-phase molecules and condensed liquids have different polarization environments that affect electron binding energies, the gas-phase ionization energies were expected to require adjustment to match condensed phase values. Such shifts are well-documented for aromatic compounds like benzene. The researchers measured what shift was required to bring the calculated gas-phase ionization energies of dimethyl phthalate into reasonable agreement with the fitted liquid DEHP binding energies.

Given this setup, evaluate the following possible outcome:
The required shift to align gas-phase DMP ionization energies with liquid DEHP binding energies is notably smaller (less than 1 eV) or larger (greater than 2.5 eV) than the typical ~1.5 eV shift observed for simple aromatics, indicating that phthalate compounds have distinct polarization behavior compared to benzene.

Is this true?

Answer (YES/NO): NO